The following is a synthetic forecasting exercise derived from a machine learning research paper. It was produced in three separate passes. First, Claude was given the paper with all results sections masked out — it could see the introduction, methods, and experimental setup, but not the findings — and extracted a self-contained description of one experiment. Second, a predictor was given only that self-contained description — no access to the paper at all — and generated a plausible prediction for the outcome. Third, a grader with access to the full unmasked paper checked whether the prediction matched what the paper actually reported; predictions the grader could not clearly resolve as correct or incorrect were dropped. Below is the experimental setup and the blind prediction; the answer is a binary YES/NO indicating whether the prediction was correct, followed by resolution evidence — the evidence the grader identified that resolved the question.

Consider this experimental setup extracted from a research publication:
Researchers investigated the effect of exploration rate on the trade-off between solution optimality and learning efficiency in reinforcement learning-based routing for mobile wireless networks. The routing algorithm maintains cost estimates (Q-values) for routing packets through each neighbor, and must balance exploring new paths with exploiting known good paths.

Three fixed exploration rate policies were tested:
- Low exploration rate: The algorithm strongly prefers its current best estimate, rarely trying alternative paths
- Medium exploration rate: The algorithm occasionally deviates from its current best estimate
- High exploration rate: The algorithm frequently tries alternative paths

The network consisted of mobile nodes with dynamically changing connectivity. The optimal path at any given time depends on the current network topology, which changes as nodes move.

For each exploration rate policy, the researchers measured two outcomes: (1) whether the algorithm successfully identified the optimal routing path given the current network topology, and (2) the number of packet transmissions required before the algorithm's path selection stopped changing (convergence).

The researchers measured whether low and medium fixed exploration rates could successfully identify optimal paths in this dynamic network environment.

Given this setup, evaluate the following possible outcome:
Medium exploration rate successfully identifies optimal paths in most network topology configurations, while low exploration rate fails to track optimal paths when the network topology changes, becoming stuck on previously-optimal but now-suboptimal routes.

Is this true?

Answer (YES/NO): NO